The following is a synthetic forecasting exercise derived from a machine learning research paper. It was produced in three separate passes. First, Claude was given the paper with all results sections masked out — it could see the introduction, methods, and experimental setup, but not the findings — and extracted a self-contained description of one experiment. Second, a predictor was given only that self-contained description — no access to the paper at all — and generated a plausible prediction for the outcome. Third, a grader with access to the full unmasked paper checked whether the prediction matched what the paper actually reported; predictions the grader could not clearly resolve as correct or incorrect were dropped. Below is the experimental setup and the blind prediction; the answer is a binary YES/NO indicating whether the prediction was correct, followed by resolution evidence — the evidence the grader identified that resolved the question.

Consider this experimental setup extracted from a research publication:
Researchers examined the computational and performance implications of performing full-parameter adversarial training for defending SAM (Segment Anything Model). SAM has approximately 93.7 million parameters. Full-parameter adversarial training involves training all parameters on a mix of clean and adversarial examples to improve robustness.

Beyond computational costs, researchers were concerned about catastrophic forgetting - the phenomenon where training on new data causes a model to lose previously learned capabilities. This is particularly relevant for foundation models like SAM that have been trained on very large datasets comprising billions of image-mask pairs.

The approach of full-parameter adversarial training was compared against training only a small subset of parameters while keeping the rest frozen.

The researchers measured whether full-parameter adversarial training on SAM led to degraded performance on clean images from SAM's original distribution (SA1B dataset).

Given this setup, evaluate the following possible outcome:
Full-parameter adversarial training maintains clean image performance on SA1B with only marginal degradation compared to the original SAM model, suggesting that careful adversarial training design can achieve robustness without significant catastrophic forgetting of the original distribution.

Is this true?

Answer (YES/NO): NO